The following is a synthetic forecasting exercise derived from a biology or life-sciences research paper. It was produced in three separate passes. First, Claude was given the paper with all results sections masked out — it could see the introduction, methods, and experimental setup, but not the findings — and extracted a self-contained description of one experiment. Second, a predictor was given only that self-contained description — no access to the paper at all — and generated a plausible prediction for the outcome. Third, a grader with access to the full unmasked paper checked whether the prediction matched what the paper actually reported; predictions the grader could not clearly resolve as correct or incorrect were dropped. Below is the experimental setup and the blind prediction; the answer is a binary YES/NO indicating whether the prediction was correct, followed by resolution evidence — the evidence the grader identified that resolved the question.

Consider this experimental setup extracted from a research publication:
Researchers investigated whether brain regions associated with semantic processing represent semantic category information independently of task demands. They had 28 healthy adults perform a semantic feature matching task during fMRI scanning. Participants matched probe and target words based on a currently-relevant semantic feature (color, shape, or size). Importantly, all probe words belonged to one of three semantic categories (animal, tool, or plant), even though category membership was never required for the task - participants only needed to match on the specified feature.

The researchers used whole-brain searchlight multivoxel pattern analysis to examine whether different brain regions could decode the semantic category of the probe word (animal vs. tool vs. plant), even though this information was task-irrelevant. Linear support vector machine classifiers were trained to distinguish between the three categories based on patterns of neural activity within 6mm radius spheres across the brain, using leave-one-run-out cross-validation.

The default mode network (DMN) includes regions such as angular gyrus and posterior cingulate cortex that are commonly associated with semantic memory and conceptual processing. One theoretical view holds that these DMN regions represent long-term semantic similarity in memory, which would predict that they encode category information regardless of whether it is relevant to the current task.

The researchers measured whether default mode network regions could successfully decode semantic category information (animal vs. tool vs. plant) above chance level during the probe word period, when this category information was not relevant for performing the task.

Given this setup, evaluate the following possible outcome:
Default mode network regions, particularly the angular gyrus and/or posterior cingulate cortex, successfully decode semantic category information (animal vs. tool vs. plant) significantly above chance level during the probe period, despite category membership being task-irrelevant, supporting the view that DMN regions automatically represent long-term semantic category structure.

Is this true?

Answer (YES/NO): NO